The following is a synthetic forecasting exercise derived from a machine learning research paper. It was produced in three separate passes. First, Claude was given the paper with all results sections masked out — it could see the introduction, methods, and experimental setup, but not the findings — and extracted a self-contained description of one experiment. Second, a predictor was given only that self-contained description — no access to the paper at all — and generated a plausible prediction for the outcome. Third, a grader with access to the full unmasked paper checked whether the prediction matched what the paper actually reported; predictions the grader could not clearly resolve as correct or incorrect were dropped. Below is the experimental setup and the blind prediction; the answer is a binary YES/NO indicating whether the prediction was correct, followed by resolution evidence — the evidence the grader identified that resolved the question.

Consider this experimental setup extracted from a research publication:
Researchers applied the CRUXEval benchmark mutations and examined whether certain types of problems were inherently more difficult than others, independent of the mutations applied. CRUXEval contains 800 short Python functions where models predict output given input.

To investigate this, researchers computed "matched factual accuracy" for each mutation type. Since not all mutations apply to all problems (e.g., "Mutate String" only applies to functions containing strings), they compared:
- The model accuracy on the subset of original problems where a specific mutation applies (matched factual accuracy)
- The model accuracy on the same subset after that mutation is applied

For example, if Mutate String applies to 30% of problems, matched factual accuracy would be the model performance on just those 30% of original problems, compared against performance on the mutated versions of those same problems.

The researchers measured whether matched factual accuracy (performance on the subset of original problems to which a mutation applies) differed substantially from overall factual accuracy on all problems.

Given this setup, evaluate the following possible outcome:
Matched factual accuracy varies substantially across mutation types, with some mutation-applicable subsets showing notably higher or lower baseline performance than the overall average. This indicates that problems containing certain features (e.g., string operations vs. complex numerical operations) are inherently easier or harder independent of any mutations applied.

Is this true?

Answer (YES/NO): YES